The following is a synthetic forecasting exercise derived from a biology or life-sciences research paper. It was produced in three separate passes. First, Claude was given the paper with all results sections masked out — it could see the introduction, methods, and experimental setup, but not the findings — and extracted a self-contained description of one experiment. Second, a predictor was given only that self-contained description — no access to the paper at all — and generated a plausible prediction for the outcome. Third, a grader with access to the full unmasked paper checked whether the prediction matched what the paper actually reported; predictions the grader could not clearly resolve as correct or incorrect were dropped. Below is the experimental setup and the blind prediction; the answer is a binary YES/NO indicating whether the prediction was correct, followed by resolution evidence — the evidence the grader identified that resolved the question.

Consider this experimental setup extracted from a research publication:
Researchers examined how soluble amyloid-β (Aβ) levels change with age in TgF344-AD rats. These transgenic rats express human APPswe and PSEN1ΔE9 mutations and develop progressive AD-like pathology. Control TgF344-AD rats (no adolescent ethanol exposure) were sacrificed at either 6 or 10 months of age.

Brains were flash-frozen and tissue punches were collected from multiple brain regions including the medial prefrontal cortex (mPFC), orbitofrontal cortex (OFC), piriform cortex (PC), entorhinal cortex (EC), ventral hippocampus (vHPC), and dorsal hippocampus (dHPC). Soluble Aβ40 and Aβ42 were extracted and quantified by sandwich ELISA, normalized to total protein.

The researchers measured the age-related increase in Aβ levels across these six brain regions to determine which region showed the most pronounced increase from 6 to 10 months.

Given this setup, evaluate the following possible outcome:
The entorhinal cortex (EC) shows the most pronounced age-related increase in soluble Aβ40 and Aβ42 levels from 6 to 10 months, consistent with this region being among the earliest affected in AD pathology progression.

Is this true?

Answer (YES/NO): NO